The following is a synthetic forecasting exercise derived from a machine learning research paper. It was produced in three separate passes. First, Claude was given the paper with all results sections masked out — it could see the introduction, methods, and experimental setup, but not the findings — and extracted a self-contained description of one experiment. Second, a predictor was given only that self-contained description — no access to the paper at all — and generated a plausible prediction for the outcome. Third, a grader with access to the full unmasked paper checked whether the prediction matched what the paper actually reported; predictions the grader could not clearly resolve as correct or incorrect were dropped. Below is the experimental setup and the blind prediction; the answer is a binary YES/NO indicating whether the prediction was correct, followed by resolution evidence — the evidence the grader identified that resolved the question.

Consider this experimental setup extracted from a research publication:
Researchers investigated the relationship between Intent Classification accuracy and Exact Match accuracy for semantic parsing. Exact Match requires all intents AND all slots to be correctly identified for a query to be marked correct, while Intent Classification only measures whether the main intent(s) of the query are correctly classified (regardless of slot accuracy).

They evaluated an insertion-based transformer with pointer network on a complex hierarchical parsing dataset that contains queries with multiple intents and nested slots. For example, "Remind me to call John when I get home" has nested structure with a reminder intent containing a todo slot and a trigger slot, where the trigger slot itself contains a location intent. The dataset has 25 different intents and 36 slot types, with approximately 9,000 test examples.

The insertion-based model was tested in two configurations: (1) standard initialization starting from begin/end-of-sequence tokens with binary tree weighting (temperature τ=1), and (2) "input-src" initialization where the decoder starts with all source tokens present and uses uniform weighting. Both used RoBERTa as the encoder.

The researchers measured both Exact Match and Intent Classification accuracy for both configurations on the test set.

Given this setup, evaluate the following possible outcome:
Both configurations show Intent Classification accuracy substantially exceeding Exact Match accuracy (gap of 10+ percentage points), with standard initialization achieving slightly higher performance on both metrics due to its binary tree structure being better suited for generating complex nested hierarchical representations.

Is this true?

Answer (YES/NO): NO